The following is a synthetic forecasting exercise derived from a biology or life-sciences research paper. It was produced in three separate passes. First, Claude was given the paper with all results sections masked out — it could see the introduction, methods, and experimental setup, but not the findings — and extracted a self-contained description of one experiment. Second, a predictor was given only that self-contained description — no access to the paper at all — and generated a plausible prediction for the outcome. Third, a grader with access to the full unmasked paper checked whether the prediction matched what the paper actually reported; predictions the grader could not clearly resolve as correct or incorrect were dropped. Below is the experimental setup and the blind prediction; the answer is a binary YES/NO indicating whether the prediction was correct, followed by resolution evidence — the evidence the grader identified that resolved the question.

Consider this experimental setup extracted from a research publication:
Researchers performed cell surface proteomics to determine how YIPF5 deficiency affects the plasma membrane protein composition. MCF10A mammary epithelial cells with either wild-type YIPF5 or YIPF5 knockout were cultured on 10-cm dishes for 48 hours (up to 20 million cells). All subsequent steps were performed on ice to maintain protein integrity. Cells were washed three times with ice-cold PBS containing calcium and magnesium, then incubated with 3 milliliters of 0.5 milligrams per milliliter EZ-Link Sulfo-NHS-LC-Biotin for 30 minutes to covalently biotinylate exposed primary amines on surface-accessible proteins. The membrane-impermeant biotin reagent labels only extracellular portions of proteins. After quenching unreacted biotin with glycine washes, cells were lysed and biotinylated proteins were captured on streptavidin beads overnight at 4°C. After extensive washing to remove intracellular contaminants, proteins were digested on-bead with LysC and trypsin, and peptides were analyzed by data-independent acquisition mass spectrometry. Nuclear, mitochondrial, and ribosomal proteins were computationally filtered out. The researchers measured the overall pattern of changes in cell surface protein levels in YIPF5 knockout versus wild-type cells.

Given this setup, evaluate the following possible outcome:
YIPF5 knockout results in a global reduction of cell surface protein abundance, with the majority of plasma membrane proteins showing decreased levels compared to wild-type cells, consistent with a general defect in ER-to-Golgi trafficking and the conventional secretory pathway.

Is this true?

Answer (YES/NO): NO